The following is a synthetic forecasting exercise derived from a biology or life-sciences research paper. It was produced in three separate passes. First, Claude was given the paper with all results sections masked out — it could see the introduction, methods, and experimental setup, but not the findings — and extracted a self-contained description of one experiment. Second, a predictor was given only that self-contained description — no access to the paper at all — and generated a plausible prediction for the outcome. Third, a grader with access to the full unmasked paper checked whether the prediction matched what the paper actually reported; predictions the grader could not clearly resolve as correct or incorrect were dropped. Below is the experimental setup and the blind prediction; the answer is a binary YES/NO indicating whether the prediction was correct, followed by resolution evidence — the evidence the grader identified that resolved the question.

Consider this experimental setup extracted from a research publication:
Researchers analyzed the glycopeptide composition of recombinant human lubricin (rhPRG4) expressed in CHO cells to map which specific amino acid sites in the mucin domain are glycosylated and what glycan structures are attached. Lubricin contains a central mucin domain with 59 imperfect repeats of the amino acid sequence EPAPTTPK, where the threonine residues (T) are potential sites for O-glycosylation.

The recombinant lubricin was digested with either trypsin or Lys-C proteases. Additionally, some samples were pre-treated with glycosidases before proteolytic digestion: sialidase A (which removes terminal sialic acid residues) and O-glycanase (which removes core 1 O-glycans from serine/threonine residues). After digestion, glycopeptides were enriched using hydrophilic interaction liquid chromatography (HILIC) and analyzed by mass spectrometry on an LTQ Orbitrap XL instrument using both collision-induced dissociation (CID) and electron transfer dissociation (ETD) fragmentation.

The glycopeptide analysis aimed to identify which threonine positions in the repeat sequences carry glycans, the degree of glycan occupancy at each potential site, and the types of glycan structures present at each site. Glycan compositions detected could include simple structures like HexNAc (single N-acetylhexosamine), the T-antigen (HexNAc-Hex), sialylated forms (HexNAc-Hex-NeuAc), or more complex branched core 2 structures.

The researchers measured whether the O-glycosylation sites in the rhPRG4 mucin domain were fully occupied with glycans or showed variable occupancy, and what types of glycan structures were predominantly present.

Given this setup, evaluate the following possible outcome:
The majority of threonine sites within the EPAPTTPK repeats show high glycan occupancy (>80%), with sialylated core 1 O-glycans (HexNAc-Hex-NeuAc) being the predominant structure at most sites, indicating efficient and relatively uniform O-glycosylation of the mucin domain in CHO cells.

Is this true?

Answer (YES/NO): NO